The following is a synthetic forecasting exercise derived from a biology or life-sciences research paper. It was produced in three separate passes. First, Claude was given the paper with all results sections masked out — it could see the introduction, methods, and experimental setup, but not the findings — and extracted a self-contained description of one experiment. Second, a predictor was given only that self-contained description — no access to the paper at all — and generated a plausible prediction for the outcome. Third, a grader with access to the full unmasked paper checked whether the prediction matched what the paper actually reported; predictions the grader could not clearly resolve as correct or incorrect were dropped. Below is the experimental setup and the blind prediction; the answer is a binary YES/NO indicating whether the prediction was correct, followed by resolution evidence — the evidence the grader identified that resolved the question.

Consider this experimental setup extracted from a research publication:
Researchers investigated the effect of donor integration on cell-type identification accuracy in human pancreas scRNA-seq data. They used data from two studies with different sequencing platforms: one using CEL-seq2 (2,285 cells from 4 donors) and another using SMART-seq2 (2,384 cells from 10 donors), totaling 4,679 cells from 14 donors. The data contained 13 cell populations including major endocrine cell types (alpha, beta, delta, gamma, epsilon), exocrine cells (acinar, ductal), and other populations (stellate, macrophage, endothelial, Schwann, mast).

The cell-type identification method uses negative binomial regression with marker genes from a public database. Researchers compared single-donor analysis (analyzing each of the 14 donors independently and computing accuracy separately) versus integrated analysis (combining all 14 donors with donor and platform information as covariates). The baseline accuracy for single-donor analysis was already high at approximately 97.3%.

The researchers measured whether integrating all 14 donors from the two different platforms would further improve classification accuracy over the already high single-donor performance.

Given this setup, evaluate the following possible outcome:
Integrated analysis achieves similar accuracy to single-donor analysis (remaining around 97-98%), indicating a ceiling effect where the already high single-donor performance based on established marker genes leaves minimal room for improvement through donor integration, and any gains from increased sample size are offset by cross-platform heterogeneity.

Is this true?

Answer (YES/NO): NO